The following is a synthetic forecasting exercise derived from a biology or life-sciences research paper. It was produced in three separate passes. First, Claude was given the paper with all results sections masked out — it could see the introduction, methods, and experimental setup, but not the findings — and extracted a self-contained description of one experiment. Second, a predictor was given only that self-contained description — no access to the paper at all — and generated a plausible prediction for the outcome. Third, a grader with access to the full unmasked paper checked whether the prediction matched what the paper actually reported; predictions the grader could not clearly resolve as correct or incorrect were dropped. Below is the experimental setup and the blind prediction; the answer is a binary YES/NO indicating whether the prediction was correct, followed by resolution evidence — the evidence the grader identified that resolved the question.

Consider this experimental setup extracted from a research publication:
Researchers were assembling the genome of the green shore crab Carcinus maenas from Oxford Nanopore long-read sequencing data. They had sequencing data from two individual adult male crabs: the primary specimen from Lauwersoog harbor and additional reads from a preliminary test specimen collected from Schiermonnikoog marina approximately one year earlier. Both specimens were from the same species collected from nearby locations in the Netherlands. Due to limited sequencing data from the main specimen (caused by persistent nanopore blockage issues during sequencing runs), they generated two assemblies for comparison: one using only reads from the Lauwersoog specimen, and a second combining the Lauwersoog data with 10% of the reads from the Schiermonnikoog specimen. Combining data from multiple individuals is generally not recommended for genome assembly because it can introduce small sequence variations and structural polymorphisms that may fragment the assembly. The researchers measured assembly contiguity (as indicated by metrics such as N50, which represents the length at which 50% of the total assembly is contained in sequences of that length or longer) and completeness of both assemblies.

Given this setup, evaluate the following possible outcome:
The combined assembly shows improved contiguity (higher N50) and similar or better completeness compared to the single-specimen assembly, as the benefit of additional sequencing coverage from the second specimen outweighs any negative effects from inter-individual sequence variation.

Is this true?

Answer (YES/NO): YES